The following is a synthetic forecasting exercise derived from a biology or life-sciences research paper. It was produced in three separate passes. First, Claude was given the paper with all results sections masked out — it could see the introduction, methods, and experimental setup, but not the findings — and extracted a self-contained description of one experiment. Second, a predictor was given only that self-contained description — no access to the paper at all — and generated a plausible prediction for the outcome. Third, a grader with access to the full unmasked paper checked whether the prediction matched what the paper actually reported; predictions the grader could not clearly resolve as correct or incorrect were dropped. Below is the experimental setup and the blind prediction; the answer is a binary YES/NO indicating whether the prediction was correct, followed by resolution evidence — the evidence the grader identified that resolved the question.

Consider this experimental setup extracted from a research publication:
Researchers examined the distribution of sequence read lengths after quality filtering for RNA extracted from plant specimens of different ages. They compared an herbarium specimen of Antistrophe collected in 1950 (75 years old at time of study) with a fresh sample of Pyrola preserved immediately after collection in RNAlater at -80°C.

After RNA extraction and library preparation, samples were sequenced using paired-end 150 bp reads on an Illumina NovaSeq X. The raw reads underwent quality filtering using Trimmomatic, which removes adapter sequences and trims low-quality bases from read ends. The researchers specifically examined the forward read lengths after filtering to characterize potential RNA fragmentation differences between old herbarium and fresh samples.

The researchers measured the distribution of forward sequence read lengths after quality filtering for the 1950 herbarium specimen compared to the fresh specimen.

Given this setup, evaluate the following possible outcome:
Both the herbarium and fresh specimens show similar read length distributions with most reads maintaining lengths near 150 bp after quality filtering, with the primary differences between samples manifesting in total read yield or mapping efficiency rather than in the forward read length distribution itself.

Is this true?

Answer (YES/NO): NO